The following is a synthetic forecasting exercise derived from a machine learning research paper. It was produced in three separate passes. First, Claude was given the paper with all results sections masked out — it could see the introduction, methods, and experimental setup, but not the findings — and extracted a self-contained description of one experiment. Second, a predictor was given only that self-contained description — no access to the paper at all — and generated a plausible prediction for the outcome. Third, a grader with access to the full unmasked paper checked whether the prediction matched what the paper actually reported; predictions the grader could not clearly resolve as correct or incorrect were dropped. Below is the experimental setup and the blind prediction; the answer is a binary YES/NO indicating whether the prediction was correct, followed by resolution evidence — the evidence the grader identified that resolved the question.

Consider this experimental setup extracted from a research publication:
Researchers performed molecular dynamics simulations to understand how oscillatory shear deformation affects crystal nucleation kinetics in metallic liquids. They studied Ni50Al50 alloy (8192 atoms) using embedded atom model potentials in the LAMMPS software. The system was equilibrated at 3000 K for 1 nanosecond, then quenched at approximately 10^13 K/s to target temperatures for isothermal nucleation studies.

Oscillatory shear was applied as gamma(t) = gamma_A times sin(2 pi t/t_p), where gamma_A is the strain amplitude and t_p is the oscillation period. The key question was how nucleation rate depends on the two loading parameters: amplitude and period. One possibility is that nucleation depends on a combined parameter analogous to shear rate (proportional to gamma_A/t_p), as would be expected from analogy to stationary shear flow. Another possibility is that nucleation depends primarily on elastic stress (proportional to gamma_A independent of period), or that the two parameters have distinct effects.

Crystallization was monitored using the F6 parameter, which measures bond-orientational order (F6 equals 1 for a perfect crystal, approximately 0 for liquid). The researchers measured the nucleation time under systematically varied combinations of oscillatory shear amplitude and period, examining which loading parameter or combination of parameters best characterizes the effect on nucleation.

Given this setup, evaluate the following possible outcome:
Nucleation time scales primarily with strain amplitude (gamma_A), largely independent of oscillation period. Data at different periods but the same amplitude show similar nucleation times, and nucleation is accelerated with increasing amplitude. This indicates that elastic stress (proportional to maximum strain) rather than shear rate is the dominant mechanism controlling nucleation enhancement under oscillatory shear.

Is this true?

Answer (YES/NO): NO